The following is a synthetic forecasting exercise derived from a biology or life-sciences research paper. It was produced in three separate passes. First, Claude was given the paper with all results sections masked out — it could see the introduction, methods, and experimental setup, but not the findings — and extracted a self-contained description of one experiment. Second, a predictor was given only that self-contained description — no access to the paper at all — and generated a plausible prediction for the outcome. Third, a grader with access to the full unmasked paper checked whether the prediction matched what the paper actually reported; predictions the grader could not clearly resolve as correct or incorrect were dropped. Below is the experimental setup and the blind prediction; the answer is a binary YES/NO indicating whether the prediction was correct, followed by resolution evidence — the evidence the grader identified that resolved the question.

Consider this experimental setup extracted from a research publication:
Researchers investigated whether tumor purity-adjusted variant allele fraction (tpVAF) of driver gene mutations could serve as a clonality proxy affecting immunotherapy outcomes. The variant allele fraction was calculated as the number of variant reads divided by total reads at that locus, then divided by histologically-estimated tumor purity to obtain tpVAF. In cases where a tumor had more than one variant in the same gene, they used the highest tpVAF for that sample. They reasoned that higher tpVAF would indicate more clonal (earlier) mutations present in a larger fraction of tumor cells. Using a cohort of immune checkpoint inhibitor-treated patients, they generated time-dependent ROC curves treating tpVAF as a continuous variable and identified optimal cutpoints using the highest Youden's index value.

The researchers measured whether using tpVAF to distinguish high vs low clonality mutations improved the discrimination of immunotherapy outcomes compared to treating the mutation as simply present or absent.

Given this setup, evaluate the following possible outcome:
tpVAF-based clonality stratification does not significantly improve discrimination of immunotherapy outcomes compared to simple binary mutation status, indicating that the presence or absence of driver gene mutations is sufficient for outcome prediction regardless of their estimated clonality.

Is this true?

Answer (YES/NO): NO